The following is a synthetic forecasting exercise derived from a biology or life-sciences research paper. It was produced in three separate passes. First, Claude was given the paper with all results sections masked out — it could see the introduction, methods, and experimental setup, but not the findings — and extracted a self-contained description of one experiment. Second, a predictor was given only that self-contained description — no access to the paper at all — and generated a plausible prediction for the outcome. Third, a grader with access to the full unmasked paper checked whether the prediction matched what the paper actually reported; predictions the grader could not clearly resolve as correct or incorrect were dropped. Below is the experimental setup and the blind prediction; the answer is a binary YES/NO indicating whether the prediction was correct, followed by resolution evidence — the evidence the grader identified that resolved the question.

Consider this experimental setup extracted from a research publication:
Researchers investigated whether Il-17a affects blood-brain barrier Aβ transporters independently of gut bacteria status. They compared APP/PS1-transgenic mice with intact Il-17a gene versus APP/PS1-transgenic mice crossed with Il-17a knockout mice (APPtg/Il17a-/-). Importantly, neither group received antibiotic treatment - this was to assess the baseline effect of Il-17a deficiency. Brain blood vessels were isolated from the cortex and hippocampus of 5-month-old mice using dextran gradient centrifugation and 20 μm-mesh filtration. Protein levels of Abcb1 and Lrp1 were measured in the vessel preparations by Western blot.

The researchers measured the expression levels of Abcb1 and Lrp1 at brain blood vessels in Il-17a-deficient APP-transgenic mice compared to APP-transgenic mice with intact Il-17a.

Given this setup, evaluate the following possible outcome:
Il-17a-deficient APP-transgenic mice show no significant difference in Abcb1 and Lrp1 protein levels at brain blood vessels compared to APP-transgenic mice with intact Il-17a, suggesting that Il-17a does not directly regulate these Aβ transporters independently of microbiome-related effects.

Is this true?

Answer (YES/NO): NO